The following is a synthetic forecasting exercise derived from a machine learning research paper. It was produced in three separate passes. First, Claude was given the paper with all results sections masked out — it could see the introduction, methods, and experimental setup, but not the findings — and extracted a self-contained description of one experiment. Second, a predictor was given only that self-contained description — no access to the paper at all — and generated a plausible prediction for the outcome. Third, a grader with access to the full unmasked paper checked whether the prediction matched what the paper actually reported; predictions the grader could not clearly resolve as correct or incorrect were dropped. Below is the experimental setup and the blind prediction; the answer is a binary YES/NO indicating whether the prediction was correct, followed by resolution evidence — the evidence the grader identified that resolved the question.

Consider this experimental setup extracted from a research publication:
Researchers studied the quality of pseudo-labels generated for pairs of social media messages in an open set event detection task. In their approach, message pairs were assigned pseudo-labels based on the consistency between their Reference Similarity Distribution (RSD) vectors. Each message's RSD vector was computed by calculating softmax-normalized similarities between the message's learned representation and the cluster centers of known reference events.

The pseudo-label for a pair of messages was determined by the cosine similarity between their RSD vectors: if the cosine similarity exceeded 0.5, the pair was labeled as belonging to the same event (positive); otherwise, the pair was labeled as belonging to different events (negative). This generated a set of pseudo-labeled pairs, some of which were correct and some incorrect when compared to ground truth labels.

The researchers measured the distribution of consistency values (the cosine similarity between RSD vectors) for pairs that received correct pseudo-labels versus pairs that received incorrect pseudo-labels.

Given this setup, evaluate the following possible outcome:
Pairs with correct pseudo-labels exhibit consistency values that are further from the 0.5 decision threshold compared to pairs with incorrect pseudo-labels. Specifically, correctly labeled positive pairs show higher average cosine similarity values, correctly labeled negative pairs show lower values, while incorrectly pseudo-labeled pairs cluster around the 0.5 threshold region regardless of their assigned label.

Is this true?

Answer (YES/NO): YES